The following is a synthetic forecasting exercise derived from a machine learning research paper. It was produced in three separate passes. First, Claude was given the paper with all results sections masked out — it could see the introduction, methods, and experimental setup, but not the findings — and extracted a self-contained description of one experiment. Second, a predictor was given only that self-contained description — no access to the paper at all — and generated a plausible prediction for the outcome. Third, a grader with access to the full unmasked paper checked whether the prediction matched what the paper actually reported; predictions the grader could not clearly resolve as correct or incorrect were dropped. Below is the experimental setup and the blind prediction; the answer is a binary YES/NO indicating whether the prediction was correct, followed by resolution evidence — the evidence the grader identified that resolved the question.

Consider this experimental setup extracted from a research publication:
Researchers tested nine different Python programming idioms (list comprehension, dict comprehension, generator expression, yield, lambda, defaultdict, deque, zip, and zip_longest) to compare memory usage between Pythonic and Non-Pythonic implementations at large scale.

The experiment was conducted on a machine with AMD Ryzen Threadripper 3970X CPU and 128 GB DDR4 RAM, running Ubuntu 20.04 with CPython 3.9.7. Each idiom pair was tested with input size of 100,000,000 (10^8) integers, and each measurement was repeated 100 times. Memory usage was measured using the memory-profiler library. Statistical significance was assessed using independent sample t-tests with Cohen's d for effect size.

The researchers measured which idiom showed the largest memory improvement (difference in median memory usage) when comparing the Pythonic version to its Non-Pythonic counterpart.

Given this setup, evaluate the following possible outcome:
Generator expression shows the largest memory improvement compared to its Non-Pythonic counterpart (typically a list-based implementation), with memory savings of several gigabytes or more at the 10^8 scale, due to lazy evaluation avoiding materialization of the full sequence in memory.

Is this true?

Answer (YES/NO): NO